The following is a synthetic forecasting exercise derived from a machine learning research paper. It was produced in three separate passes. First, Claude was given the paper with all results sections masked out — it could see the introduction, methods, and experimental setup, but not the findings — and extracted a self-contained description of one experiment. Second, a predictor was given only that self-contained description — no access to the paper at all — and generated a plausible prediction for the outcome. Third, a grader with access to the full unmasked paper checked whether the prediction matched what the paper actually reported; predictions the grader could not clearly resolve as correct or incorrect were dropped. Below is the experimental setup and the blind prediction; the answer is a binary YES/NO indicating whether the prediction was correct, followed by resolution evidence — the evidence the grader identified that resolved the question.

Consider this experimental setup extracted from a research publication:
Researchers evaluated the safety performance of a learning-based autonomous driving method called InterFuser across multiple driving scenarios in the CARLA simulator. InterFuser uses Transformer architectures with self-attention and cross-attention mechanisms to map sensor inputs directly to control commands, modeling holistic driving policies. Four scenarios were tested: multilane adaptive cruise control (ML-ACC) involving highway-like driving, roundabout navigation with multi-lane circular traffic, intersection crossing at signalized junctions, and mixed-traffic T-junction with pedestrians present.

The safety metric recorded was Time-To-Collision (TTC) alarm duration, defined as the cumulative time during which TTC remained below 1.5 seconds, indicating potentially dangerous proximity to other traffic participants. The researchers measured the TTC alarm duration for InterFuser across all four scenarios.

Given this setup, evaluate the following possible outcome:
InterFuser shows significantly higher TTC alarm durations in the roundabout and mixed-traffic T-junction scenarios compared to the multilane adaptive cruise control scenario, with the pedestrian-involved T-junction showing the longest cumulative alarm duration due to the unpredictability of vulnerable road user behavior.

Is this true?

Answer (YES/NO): NO